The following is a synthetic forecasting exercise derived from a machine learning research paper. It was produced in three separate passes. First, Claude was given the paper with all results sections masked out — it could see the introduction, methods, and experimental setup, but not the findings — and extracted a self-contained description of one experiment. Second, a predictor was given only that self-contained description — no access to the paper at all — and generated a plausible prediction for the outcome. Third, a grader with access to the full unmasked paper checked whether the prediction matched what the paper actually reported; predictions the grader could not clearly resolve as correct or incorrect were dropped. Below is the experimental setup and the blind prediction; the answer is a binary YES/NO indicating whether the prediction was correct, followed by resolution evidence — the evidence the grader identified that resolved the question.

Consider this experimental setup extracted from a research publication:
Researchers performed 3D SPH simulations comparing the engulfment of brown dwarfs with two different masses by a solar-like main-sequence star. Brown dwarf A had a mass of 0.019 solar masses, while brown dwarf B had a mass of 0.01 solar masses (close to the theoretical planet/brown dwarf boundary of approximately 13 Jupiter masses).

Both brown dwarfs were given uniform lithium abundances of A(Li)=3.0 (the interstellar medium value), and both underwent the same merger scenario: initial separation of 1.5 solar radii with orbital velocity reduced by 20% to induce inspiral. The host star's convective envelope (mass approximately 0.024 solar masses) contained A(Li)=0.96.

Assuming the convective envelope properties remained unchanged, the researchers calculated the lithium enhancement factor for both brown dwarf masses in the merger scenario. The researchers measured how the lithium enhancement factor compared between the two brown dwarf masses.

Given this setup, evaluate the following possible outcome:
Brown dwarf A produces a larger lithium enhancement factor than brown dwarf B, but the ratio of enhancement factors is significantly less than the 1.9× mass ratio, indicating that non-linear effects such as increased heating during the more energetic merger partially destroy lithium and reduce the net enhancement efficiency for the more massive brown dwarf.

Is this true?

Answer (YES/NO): NO